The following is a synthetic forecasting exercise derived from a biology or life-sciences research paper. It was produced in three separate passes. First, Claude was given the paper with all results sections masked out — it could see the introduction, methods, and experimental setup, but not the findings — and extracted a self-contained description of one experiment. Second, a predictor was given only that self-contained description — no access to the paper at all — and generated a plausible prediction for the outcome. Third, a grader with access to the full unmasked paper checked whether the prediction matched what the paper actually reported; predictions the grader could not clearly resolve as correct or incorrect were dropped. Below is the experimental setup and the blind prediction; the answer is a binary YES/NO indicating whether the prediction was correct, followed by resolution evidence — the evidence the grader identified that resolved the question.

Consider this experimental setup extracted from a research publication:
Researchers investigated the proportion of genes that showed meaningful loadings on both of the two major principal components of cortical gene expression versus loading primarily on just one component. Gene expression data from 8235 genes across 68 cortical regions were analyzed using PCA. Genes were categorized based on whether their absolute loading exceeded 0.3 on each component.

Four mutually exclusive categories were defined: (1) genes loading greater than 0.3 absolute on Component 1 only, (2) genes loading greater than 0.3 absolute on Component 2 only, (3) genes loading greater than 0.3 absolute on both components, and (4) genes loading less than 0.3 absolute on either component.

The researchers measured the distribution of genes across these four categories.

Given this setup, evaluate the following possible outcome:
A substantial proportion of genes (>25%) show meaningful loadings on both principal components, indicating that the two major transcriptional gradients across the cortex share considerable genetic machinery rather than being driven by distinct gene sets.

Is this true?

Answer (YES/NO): YES